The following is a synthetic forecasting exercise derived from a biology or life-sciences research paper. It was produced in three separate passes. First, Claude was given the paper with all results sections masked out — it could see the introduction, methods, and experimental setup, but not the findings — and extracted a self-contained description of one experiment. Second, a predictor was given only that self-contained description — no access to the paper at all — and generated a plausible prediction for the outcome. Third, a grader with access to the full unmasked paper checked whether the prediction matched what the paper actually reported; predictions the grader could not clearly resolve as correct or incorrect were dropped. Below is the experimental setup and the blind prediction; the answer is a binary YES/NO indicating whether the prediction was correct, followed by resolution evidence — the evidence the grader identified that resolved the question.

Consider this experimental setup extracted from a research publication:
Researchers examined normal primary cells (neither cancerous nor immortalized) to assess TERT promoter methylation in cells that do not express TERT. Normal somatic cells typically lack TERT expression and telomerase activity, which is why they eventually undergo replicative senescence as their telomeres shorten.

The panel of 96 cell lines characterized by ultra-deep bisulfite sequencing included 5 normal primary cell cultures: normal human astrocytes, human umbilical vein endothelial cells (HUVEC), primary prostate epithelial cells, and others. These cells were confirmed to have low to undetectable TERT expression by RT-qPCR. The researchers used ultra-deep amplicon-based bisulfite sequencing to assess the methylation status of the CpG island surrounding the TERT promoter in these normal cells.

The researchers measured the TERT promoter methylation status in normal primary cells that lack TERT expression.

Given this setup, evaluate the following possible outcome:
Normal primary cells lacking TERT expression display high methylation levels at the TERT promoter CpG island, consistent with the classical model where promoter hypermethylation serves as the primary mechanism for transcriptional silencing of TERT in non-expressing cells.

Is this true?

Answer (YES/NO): NO